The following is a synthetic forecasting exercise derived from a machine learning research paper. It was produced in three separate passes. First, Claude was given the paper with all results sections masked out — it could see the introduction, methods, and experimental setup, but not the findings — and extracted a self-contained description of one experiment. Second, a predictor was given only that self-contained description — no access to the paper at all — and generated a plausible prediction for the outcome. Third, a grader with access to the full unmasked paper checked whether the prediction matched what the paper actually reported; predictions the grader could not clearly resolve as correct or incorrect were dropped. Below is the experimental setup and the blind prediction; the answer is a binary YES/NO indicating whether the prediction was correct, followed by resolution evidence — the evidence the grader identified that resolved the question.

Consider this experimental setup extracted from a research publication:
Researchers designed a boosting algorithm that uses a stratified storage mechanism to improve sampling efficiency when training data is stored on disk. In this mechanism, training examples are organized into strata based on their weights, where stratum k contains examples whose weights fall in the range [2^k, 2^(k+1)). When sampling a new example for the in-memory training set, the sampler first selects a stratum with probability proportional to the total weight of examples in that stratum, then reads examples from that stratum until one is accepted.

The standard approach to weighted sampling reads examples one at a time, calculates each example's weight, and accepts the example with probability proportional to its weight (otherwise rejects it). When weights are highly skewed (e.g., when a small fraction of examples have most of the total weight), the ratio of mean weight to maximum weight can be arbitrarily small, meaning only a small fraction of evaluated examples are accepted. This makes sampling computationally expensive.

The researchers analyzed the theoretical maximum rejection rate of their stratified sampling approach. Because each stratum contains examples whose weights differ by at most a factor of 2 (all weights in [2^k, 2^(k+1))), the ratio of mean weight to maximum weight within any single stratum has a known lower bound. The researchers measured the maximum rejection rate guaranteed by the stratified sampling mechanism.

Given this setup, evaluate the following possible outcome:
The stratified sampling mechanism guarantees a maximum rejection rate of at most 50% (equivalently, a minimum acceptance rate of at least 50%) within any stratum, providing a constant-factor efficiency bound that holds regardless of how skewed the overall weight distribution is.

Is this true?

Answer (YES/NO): YES